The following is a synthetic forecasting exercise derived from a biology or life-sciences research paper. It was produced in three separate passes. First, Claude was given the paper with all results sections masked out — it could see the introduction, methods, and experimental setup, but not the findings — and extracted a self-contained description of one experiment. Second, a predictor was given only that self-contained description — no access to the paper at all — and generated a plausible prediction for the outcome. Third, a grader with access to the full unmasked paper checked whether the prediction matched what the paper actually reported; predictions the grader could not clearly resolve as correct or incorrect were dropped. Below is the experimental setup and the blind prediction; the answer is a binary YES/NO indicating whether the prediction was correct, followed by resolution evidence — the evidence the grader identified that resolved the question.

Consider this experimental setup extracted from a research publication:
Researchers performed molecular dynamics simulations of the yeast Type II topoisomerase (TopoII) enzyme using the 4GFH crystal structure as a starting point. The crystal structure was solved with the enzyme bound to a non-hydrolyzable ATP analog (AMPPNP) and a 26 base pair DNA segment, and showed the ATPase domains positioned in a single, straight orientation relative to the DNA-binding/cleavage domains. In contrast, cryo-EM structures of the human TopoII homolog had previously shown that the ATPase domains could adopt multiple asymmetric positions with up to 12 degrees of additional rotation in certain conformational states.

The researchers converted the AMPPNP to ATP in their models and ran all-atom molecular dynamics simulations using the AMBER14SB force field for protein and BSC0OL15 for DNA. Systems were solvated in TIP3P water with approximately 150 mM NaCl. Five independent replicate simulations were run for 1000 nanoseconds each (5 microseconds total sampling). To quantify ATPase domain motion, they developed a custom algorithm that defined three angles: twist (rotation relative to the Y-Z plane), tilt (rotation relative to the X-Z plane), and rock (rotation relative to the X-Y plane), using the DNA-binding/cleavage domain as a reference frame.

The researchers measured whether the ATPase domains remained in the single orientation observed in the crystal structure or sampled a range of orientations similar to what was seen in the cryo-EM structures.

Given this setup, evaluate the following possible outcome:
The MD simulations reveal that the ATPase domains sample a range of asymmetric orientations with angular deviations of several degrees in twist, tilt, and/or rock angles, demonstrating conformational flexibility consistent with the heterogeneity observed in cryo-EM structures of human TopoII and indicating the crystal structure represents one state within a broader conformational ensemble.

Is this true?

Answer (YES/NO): YES